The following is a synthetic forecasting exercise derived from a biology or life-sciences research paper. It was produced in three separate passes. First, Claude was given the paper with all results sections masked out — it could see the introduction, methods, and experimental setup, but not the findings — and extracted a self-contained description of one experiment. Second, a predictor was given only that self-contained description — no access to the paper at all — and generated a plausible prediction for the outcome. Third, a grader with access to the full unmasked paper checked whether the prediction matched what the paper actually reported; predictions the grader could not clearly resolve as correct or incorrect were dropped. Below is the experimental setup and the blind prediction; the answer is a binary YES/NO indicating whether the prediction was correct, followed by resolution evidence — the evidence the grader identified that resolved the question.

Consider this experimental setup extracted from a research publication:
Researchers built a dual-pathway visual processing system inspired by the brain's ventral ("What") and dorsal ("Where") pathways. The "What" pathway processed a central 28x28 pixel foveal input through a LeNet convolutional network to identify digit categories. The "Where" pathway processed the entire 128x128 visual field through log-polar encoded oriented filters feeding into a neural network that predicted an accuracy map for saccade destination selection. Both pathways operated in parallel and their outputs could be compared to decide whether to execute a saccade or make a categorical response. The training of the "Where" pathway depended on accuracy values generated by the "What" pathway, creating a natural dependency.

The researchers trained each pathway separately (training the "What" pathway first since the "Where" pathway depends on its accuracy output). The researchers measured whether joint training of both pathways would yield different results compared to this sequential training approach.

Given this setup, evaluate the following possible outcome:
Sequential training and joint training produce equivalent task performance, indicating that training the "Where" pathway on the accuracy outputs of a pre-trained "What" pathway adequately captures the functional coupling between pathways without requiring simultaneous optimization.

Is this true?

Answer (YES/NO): YES